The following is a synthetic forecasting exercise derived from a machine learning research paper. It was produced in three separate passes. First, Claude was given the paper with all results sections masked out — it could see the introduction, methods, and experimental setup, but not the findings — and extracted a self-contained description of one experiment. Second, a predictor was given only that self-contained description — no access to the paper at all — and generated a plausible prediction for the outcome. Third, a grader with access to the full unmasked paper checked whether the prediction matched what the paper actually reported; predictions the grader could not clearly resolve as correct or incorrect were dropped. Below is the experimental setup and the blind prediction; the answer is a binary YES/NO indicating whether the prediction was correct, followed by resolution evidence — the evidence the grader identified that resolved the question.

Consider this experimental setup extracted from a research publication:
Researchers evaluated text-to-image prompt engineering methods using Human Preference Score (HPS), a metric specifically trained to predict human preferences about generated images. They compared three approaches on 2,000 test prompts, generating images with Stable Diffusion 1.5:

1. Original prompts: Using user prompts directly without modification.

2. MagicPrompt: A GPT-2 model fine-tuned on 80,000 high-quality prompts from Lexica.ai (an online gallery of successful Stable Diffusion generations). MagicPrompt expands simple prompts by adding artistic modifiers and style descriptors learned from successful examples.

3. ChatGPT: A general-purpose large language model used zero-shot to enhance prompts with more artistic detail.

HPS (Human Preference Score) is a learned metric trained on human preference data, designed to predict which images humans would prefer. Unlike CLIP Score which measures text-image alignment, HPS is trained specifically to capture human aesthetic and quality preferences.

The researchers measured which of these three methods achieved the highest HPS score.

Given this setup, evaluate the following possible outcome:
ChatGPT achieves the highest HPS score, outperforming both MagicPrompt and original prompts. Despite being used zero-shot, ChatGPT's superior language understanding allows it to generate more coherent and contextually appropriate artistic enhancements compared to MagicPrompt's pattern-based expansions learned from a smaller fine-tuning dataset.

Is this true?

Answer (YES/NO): YES